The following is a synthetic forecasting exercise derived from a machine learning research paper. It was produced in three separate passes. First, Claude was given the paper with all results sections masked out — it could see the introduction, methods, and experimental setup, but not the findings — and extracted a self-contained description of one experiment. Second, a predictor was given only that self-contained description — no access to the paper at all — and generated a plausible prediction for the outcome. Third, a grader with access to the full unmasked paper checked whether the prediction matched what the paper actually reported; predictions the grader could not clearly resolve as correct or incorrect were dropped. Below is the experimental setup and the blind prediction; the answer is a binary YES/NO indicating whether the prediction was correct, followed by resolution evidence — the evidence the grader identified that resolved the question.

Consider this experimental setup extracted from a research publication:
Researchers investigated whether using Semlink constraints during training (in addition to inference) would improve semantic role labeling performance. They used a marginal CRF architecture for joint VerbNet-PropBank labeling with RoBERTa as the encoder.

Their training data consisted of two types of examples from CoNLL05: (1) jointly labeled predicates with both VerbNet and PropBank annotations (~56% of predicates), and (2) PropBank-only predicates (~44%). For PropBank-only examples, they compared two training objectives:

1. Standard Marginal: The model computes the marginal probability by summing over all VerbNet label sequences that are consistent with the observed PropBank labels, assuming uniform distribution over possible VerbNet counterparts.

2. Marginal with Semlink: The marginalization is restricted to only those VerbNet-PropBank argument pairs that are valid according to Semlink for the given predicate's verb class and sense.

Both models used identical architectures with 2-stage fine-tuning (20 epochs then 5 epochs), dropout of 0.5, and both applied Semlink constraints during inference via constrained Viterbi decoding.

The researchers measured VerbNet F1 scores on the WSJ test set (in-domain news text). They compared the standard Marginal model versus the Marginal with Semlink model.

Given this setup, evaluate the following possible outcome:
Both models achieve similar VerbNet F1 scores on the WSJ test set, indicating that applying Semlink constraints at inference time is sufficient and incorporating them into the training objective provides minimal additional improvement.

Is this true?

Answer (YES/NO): YES